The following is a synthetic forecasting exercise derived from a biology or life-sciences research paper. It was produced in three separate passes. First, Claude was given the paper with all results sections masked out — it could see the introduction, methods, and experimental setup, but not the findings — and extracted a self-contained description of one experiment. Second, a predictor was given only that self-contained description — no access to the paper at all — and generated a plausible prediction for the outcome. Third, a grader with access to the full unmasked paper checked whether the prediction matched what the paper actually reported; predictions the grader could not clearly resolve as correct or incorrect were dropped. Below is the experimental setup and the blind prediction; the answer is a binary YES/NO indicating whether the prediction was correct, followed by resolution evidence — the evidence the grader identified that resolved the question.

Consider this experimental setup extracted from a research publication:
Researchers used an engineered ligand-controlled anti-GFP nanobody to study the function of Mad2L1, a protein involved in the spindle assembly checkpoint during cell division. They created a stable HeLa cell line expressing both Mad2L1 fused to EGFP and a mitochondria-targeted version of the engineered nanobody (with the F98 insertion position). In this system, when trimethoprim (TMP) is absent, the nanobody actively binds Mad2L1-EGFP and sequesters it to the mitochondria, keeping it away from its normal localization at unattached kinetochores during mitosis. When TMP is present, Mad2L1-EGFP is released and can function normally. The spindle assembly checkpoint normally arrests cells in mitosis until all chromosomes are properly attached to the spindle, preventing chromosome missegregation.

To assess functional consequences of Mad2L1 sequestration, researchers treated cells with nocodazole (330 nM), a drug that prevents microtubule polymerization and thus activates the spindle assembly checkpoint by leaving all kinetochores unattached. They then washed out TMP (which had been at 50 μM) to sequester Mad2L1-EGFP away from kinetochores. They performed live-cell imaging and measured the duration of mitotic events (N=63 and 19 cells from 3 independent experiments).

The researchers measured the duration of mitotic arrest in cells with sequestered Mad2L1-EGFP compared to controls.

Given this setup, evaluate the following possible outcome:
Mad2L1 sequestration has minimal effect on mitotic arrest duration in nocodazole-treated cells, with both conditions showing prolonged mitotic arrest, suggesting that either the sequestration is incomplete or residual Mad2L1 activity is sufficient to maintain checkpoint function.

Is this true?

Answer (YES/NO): NO